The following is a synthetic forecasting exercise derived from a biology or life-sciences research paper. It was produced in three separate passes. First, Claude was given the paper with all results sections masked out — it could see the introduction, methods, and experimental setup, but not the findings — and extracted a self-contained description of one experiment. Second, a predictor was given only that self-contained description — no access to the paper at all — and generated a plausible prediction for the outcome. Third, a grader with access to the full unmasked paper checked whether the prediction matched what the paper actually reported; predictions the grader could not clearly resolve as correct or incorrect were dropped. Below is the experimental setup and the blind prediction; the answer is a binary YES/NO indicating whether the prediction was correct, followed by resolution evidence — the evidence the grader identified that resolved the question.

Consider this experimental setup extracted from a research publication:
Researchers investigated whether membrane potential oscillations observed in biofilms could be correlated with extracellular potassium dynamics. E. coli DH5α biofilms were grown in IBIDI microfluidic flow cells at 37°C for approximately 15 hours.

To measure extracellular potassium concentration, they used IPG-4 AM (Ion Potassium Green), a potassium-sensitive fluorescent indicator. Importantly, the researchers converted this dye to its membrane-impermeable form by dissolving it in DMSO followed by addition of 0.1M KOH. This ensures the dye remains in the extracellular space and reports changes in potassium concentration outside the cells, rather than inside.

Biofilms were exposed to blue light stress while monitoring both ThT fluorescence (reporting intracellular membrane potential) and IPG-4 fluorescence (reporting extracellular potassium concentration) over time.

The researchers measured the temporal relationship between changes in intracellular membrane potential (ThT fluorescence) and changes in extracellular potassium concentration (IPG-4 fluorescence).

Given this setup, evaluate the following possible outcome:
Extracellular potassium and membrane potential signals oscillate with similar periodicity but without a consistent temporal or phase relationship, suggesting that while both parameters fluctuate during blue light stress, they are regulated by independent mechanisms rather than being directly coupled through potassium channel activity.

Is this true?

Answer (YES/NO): NO